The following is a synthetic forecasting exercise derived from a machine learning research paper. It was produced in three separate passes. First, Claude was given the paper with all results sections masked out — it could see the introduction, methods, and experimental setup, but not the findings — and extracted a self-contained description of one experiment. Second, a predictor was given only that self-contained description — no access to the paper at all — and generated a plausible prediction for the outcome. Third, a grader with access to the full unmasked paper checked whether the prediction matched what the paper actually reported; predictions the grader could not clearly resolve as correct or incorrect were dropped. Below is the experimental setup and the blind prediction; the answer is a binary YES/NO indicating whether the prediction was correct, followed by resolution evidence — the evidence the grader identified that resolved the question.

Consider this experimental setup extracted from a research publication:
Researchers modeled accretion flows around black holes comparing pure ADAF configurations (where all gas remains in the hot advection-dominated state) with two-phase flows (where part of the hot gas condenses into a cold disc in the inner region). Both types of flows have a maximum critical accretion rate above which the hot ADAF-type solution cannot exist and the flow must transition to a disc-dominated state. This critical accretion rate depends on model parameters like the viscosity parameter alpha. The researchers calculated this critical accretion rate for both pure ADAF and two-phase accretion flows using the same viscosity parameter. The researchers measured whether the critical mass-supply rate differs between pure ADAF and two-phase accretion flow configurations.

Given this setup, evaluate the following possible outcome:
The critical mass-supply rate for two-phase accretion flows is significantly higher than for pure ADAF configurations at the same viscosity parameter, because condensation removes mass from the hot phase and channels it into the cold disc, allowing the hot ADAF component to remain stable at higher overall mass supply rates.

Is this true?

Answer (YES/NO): NO